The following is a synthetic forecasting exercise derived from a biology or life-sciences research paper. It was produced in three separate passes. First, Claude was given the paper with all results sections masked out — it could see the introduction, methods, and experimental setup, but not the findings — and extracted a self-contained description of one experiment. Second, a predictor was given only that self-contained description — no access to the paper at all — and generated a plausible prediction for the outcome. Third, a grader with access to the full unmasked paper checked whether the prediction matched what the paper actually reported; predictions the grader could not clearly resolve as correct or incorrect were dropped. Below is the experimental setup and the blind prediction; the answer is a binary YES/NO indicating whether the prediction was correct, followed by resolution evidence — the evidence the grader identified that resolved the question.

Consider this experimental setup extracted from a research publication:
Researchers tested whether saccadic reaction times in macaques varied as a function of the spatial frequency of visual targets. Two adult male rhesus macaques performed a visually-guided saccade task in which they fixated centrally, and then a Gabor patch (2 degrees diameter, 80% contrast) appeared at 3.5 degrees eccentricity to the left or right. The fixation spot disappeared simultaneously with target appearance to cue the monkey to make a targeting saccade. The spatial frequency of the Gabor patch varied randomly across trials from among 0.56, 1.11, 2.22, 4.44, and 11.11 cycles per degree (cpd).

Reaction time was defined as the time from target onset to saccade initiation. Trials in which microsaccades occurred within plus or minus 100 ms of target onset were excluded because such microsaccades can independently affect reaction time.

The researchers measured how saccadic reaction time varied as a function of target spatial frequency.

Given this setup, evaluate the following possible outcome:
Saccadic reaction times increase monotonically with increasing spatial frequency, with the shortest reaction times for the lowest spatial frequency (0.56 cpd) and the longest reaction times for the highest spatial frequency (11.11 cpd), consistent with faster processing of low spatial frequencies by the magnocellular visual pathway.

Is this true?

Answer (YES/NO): YES